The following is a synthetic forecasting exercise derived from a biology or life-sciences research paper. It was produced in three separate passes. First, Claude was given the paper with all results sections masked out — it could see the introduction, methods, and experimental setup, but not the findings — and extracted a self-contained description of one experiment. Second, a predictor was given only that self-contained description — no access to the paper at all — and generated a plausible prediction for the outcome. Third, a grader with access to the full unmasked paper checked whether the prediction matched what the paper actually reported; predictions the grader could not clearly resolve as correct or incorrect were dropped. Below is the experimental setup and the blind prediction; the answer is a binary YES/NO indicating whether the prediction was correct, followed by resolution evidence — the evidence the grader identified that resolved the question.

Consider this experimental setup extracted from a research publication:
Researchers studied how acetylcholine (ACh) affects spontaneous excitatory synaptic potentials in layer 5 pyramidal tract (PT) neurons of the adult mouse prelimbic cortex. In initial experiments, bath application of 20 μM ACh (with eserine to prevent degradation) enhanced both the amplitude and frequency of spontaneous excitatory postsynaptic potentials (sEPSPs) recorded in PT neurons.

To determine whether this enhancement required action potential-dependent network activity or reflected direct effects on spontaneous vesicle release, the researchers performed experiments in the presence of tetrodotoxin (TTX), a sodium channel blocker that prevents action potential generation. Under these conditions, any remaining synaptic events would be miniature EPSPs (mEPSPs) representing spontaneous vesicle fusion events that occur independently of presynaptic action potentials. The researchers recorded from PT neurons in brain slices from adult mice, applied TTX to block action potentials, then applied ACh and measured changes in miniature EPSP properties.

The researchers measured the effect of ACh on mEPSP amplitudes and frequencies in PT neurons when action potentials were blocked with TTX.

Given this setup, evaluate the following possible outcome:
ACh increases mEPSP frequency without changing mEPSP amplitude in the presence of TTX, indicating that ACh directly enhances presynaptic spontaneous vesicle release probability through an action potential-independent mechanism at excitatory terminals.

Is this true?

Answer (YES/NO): NO